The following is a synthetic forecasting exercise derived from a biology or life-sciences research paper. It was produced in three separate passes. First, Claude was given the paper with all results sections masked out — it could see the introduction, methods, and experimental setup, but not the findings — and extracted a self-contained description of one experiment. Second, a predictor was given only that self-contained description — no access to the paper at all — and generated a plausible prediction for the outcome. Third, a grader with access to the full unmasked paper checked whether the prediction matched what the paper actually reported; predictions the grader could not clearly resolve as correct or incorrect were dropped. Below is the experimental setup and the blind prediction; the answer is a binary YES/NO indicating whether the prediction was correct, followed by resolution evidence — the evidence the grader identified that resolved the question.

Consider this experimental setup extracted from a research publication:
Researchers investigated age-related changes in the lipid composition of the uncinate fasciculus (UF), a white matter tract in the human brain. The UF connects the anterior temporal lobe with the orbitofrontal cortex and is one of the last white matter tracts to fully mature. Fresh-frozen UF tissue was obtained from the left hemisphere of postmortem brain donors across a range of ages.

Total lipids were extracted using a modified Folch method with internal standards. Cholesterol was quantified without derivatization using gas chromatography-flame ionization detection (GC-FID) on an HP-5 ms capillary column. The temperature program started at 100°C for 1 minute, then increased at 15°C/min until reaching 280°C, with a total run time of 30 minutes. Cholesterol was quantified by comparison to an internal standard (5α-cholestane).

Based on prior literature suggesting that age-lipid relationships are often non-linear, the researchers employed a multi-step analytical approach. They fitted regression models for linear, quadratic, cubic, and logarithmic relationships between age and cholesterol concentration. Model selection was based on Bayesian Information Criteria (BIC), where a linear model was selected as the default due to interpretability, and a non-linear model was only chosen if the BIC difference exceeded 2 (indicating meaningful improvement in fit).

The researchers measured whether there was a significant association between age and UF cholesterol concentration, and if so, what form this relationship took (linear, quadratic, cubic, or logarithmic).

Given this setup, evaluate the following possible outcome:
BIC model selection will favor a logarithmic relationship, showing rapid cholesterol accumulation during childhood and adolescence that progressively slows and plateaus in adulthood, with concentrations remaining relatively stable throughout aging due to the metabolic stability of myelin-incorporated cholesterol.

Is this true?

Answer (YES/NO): NO